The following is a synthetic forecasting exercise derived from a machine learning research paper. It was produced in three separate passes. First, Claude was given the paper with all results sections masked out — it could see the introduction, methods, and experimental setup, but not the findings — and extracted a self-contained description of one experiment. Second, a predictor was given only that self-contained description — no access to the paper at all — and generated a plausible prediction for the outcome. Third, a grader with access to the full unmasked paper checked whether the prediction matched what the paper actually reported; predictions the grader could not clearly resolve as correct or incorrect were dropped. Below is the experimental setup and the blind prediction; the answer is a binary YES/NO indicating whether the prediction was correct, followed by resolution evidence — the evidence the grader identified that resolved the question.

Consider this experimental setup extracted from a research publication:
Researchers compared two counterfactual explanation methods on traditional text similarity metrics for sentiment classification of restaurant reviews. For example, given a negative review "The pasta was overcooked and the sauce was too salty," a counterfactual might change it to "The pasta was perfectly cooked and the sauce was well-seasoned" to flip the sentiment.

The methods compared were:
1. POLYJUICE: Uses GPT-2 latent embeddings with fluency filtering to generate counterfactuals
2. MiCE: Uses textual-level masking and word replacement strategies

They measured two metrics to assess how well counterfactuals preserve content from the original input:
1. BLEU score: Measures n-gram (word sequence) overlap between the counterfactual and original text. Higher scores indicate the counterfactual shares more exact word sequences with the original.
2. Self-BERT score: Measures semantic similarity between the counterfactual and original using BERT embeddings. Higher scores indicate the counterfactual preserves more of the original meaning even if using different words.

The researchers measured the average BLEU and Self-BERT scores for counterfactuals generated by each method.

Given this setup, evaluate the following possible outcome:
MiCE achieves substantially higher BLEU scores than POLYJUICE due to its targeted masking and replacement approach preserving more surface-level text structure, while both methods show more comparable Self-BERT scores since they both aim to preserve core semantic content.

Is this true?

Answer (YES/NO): NO